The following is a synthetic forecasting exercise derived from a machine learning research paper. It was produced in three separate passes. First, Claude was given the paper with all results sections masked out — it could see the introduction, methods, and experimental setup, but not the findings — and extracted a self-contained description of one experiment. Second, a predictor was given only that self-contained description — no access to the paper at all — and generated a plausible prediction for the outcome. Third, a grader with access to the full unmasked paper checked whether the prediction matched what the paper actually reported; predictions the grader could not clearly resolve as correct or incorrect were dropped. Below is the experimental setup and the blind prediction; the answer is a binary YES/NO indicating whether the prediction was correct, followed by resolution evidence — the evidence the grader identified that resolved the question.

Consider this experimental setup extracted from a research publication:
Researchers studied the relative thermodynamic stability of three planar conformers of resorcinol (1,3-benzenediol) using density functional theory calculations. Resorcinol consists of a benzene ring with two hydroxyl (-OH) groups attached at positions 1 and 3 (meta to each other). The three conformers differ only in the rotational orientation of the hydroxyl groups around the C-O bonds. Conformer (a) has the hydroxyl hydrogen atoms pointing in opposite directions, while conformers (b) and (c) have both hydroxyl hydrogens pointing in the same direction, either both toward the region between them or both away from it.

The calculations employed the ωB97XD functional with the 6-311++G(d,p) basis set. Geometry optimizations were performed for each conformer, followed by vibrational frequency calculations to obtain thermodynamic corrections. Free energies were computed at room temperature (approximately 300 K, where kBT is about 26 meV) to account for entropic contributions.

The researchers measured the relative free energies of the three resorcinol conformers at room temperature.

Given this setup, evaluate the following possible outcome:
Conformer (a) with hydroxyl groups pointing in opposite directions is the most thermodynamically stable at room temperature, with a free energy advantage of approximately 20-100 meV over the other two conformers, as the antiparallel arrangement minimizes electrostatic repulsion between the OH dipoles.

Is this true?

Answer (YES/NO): NO